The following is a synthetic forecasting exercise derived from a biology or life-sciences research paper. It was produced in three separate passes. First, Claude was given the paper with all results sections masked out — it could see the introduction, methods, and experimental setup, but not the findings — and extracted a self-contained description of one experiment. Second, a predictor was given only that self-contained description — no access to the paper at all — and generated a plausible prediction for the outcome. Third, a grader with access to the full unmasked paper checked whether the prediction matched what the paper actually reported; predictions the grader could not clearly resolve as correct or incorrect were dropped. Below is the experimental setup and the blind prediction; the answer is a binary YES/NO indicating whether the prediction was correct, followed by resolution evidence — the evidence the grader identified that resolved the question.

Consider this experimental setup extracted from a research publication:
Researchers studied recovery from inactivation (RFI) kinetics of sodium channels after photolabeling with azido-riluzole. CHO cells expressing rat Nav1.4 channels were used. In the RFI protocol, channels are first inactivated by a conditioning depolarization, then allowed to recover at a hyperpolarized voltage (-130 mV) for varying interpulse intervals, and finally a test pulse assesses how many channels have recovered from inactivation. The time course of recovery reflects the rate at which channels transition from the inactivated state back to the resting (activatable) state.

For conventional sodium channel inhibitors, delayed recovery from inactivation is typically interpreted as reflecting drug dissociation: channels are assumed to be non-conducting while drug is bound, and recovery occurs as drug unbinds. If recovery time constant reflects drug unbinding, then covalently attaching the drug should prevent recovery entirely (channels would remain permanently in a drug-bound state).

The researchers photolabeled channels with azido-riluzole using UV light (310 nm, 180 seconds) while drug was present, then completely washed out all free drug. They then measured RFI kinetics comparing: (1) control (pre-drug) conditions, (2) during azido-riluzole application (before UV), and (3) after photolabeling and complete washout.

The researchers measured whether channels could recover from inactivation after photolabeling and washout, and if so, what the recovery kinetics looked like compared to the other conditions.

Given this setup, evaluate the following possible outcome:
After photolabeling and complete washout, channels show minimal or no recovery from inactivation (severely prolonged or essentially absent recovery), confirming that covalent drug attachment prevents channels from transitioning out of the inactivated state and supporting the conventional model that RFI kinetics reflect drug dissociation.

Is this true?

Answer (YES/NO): NO